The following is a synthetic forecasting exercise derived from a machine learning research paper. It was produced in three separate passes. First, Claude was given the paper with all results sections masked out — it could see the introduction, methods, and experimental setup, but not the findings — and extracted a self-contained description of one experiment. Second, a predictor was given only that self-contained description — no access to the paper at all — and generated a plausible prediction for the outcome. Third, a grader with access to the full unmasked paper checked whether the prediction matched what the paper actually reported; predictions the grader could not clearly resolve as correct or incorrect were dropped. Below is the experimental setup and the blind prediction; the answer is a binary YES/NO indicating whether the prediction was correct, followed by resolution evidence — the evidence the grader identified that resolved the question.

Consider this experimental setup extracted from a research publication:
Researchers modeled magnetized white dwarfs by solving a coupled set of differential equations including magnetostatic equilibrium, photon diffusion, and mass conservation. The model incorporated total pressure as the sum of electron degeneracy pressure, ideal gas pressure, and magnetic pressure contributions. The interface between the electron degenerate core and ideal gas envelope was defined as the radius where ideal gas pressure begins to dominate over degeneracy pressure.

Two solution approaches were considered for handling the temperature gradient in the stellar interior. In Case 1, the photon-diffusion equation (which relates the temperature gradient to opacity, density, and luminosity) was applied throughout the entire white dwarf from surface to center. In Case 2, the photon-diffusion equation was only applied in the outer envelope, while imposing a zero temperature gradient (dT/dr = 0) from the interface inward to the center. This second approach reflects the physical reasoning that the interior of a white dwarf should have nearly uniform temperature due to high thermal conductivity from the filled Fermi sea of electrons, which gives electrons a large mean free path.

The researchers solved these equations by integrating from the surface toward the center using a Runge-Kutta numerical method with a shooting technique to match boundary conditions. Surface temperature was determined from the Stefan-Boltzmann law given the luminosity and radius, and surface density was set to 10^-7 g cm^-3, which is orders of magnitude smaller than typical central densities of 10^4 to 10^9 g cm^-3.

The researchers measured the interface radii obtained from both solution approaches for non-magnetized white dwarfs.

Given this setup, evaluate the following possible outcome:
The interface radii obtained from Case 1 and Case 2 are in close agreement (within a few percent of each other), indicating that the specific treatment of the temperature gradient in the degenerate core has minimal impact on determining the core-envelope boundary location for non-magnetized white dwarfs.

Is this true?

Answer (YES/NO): YES